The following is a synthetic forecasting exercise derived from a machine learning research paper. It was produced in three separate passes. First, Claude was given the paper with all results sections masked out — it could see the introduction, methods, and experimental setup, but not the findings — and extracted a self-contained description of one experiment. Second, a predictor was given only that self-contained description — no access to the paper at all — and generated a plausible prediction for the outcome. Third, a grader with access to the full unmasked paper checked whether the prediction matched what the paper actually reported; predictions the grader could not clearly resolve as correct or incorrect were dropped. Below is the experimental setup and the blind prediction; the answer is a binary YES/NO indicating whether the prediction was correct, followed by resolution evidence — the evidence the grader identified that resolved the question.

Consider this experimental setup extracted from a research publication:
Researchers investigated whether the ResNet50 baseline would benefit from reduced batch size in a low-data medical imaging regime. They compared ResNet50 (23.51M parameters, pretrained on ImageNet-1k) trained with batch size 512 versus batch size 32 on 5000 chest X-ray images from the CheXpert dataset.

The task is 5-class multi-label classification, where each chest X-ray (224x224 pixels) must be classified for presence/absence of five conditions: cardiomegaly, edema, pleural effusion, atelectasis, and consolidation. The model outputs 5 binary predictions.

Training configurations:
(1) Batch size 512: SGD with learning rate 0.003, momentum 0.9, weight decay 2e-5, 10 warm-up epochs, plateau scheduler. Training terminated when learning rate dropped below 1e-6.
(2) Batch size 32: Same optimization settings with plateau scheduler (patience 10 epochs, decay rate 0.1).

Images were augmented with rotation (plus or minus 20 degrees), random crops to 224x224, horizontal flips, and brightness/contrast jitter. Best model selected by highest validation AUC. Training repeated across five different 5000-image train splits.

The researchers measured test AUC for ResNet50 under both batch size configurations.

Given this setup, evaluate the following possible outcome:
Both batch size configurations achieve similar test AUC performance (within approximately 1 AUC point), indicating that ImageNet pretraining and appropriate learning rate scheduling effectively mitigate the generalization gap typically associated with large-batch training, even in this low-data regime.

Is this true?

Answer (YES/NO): NO